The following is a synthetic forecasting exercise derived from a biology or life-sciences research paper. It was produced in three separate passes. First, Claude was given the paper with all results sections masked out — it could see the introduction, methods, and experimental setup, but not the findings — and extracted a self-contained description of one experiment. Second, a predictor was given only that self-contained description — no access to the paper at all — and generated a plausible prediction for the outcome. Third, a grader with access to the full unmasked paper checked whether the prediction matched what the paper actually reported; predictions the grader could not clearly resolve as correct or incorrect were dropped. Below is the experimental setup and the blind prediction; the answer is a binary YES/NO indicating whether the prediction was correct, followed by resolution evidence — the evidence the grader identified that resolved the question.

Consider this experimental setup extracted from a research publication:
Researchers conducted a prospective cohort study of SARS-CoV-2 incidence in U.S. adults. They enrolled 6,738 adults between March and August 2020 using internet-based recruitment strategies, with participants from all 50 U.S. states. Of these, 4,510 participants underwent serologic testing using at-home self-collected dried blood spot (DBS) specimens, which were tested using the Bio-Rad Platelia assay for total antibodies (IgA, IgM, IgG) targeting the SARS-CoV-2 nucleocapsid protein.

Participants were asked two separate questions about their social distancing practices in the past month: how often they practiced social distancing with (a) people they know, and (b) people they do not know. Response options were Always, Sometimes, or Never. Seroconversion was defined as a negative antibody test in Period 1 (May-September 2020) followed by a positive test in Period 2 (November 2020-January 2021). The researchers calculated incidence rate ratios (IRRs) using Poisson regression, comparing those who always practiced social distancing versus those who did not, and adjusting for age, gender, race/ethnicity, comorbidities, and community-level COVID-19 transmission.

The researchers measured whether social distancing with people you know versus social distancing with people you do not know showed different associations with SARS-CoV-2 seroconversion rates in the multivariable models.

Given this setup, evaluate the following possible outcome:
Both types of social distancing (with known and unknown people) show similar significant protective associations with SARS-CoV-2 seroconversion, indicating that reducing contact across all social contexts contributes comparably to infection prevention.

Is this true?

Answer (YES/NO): NO